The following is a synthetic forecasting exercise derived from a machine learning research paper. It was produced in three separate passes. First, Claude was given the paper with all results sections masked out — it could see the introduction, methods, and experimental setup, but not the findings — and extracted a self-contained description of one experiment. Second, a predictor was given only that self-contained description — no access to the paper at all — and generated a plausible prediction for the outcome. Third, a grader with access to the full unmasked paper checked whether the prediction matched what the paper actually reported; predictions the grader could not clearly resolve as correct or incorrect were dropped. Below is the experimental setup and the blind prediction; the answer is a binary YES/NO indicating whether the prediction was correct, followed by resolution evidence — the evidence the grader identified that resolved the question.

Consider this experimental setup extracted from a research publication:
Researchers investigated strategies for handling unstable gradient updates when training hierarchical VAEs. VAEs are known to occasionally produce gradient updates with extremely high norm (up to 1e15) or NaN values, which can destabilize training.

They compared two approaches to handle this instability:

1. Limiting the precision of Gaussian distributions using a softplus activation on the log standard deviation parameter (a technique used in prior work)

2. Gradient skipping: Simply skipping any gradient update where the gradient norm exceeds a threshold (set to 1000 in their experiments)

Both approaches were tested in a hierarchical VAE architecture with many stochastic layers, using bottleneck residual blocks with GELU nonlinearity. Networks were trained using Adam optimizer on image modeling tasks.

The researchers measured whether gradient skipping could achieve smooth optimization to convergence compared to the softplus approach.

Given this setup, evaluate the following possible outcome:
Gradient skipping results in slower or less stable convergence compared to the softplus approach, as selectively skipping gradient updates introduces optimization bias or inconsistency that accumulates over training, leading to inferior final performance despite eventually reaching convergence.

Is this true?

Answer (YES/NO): NO